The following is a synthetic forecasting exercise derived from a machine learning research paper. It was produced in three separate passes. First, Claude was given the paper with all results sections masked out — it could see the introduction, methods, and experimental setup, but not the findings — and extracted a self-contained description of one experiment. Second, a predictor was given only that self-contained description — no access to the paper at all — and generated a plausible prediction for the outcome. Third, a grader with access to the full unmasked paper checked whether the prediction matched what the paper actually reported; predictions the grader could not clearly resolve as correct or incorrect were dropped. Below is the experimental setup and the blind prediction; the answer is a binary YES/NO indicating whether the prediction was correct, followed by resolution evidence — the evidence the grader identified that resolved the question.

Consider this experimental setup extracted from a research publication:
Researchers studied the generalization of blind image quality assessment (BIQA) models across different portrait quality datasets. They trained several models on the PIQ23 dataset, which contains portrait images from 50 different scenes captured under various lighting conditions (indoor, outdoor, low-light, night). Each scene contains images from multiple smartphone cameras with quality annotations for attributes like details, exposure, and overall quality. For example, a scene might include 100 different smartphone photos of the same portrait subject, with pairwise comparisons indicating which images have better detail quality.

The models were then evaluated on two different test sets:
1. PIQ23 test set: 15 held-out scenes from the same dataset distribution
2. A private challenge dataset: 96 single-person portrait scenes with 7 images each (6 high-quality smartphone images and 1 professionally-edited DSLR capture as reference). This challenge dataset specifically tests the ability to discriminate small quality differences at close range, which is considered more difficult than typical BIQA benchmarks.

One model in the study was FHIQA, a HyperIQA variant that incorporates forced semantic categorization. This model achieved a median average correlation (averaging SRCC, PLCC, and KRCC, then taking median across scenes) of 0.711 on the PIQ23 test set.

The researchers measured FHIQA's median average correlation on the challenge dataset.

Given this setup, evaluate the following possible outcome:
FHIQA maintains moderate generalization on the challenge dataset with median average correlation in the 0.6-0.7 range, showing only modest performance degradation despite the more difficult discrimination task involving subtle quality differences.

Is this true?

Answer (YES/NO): NO